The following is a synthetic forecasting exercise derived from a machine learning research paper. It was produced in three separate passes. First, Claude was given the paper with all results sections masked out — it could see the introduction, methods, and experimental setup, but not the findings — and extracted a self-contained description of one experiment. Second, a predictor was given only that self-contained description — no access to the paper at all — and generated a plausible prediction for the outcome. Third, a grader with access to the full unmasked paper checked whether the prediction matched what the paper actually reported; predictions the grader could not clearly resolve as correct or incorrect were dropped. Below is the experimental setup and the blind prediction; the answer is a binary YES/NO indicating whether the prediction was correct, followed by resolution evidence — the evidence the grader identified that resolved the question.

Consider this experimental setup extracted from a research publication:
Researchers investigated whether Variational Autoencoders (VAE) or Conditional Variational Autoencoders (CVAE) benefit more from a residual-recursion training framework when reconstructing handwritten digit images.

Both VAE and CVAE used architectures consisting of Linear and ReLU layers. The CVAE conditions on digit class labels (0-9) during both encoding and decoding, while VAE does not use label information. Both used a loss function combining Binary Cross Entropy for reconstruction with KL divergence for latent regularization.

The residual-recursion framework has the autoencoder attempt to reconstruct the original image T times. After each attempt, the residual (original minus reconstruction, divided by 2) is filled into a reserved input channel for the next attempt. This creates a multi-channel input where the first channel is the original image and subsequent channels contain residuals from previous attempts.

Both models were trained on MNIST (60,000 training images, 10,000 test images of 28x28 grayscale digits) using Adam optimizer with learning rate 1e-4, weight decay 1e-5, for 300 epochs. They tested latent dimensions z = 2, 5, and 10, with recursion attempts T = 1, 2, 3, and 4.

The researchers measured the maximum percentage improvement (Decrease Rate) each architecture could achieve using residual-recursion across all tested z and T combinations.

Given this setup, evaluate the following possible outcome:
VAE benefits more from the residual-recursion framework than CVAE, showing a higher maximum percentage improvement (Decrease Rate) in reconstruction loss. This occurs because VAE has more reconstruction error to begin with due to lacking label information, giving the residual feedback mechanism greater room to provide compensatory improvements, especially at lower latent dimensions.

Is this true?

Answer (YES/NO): YES